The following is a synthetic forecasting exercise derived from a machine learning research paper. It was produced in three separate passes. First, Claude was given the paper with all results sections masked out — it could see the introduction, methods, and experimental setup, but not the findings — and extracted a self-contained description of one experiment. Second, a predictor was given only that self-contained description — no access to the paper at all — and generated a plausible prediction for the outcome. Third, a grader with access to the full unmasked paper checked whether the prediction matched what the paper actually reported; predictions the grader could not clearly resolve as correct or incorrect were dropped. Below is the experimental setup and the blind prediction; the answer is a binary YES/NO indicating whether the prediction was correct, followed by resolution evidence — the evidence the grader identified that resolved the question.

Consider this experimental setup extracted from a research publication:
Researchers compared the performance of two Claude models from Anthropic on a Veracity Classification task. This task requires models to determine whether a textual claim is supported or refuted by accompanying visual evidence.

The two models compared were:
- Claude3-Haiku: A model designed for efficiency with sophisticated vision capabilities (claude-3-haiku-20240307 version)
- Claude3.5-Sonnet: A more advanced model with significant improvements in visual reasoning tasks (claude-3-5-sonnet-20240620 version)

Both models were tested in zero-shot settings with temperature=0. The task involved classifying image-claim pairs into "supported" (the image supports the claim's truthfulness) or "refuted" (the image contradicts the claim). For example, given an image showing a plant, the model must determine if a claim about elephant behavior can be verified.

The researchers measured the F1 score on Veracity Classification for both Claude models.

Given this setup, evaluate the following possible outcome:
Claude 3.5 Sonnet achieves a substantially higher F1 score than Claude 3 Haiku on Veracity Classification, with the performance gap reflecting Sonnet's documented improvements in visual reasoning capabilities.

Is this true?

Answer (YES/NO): NO